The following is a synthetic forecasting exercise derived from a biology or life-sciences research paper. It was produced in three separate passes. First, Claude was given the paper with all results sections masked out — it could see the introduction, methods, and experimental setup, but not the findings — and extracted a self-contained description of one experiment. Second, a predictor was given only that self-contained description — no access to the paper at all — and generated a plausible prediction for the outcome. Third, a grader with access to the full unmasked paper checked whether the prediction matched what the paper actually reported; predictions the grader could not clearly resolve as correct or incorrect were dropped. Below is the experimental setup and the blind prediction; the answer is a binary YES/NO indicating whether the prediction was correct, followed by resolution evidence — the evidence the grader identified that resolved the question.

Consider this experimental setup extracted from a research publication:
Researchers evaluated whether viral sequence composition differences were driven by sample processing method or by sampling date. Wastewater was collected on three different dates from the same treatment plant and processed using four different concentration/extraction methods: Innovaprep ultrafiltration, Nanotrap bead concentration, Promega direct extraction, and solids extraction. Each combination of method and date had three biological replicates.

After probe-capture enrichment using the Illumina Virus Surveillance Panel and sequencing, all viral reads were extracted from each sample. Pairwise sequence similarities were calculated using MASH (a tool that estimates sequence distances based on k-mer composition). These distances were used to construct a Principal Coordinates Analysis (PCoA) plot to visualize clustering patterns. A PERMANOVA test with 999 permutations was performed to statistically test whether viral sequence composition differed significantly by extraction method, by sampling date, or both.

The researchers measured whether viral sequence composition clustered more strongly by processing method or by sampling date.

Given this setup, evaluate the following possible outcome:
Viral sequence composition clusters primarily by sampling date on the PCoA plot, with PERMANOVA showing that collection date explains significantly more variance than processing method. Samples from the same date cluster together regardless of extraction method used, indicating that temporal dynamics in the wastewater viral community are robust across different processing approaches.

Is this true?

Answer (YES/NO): NO